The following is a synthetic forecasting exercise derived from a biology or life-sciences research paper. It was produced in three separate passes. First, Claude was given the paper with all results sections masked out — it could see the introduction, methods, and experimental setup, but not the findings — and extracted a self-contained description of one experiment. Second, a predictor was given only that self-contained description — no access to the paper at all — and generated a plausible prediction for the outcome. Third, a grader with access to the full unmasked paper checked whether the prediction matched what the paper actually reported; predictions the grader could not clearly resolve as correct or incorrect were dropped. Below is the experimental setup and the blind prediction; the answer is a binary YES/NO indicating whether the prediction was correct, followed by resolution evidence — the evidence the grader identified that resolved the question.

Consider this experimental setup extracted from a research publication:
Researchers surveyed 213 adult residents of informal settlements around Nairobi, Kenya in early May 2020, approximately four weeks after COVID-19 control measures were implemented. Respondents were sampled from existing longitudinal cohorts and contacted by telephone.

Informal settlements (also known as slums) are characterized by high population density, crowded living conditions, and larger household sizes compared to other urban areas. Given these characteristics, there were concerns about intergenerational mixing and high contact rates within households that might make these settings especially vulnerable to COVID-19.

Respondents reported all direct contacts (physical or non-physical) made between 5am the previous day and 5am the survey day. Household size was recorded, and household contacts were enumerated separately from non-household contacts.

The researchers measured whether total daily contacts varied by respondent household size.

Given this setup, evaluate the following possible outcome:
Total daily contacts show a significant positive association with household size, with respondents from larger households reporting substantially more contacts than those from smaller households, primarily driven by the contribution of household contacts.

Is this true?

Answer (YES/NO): NO